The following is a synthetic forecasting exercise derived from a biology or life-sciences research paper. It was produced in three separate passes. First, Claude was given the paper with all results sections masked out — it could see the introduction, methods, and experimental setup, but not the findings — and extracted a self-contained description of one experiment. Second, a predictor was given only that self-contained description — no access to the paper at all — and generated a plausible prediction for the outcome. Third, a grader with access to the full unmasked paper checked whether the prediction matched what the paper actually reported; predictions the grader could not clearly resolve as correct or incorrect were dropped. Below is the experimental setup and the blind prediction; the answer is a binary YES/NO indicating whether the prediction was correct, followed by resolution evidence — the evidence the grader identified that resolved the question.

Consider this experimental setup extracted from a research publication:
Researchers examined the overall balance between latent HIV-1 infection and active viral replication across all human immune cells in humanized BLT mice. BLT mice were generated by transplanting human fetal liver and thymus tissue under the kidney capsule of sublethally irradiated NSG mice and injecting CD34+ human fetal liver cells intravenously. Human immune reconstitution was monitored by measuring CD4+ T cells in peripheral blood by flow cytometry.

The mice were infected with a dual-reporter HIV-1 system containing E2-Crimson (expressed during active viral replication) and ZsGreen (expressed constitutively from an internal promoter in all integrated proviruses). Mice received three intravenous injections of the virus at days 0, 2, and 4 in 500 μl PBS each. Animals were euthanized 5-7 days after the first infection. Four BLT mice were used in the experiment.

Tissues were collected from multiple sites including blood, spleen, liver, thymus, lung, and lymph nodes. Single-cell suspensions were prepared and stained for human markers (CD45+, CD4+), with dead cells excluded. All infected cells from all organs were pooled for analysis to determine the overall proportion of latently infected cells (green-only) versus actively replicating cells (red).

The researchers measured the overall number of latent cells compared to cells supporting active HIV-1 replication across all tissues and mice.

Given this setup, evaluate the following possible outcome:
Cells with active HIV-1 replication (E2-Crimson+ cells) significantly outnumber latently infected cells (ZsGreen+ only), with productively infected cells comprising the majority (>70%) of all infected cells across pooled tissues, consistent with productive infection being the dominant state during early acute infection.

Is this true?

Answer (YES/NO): NO